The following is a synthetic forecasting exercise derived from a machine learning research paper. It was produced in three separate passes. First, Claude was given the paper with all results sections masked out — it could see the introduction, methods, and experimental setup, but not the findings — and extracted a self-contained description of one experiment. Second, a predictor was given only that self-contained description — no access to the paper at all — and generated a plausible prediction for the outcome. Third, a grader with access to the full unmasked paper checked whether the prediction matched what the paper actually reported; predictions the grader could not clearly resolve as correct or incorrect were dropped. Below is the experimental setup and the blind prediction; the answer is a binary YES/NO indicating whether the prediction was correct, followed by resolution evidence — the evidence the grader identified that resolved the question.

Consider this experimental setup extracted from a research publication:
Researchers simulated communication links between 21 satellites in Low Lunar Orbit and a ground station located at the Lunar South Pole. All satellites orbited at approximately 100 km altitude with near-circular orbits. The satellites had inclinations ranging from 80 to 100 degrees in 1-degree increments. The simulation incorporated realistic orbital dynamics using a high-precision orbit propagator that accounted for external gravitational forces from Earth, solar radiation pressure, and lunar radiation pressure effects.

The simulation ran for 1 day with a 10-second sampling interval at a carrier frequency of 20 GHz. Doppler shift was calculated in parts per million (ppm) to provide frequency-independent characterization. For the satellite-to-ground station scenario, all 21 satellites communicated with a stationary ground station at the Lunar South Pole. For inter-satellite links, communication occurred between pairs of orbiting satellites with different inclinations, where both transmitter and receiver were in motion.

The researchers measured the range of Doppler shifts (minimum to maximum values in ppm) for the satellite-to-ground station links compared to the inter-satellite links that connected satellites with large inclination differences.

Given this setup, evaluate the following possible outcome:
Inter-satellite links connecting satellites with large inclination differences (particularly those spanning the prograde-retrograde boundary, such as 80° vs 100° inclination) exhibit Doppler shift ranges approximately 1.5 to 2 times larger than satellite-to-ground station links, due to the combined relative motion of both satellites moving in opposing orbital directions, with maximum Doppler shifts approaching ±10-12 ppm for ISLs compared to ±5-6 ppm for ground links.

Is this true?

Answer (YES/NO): NO